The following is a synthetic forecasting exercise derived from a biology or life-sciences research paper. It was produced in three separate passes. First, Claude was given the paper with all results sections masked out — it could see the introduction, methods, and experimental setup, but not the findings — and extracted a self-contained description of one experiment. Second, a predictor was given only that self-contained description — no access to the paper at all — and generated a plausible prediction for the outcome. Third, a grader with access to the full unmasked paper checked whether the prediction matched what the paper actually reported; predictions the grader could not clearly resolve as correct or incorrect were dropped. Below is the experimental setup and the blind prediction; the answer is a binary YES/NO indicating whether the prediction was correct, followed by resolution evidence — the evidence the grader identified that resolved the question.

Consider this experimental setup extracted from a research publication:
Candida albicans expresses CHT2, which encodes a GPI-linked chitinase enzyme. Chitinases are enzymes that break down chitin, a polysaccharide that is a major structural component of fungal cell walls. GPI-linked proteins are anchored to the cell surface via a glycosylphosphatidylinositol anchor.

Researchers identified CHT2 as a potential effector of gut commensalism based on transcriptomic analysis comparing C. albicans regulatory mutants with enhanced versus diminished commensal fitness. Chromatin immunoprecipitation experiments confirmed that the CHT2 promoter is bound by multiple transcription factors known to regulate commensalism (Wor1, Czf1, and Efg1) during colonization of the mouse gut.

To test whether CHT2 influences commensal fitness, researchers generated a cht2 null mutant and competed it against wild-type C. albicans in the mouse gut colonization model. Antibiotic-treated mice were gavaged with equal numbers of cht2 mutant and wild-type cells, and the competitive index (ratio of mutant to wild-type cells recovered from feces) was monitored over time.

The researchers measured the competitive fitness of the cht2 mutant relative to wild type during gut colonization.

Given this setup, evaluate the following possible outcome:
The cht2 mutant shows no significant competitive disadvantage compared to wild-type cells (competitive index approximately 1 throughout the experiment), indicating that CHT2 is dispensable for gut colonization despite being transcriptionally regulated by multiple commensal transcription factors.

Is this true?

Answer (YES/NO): NO